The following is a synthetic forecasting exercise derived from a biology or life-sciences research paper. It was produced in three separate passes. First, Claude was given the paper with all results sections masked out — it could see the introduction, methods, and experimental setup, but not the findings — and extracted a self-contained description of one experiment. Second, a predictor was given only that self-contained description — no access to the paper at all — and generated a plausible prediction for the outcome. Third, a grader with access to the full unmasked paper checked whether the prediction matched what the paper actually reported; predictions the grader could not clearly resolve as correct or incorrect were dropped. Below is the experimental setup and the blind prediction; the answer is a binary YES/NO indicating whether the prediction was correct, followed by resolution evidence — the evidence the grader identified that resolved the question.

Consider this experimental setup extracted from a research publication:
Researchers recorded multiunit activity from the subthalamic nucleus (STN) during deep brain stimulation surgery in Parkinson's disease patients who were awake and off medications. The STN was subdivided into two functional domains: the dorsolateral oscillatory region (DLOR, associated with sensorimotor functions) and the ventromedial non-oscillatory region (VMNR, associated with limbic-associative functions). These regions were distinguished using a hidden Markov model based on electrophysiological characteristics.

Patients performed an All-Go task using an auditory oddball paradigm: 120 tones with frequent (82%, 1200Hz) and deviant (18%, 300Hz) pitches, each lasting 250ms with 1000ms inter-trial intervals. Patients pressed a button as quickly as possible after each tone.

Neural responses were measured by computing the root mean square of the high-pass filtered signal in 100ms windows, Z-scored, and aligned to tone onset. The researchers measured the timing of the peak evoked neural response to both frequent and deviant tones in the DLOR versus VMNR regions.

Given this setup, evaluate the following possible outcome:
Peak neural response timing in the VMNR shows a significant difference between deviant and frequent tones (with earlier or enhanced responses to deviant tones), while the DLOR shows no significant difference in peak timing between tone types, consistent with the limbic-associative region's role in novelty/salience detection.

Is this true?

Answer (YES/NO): NO